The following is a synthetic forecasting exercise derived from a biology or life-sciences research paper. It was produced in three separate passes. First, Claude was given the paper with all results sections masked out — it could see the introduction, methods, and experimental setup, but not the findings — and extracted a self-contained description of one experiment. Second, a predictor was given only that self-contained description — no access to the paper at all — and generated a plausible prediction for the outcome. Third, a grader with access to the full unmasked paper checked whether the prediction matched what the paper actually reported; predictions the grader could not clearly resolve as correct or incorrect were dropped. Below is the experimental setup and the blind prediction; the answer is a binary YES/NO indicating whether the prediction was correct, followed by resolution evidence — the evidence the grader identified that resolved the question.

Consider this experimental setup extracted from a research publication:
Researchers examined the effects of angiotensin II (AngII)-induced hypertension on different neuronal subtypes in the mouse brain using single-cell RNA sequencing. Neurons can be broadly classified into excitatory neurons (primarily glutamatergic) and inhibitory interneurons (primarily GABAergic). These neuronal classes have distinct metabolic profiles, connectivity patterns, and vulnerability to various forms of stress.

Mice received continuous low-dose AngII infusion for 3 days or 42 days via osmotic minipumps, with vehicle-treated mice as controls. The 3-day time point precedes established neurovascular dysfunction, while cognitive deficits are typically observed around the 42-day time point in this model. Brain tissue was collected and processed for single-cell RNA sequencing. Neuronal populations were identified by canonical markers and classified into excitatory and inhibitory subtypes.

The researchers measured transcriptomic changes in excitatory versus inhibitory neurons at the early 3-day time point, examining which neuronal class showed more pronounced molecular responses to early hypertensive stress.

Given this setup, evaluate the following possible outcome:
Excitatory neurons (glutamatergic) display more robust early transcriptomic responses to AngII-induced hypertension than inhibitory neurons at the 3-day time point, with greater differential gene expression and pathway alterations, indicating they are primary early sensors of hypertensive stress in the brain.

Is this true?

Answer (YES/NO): NO